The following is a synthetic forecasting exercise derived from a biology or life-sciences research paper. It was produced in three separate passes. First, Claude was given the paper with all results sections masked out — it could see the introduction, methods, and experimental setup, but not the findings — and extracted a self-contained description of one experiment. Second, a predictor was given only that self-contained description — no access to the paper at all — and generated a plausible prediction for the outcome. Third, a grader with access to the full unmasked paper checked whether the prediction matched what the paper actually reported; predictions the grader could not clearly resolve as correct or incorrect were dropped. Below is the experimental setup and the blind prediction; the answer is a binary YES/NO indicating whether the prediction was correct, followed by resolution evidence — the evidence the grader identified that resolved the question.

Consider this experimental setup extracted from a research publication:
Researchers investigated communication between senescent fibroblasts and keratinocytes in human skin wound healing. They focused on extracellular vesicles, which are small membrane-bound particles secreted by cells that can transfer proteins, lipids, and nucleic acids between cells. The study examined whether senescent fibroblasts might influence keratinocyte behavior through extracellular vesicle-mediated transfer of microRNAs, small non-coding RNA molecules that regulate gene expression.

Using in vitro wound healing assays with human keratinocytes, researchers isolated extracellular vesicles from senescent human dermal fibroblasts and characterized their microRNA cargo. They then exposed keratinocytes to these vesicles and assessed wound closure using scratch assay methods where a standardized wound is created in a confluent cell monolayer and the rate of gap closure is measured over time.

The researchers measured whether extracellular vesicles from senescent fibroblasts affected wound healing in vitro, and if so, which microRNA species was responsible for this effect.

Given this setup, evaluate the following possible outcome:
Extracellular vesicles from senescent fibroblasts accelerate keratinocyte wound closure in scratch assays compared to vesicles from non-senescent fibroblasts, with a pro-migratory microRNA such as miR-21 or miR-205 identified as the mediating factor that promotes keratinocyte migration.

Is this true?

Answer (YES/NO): NO